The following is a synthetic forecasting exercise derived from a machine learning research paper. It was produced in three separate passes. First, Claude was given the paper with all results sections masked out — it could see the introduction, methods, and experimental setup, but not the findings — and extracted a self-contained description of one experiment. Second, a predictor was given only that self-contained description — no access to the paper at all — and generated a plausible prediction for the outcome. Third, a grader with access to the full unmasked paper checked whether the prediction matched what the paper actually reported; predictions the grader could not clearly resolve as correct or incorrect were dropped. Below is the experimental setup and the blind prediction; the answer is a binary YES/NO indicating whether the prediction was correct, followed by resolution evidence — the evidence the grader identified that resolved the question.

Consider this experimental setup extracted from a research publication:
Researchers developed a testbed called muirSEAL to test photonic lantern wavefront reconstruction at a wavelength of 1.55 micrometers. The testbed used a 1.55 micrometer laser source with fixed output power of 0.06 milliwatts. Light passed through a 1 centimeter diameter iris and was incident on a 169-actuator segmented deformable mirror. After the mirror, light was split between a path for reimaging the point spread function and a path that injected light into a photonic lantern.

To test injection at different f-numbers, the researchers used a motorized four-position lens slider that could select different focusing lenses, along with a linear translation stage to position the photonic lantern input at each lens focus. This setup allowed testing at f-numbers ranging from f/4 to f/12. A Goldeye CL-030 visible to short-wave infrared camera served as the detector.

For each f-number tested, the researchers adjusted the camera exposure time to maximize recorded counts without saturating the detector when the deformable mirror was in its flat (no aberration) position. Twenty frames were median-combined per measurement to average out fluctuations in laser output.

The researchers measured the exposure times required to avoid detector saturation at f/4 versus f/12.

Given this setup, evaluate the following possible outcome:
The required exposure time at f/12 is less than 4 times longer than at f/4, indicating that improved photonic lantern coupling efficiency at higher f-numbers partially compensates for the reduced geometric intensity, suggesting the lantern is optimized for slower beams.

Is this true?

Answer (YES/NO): NO